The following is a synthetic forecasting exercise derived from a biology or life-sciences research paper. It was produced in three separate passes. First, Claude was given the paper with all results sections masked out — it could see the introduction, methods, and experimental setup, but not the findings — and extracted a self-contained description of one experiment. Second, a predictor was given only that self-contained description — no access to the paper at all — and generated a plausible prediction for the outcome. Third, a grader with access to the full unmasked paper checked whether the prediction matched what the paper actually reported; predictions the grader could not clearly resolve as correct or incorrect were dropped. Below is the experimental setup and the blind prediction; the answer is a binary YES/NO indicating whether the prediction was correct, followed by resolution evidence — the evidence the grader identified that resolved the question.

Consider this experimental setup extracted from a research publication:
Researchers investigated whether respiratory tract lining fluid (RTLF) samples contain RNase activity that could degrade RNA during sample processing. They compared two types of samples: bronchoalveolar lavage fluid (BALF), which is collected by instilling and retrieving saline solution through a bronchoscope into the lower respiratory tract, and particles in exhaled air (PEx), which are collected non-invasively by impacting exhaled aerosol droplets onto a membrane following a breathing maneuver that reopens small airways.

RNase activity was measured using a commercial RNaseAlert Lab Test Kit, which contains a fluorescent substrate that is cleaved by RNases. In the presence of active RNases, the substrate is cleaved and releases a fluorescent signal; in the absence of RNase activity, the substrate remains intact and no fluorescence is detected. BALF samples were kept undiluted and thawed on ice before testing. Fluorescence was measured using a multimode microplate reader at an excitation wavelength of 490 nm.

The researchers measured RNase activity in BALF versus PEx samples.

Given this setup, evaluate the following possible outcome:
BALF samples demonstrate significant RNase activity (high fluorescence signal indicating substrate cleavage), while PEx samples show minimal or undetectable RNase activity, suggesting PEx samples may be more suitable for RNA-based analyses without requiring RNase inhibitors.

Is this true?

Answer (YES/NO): NO